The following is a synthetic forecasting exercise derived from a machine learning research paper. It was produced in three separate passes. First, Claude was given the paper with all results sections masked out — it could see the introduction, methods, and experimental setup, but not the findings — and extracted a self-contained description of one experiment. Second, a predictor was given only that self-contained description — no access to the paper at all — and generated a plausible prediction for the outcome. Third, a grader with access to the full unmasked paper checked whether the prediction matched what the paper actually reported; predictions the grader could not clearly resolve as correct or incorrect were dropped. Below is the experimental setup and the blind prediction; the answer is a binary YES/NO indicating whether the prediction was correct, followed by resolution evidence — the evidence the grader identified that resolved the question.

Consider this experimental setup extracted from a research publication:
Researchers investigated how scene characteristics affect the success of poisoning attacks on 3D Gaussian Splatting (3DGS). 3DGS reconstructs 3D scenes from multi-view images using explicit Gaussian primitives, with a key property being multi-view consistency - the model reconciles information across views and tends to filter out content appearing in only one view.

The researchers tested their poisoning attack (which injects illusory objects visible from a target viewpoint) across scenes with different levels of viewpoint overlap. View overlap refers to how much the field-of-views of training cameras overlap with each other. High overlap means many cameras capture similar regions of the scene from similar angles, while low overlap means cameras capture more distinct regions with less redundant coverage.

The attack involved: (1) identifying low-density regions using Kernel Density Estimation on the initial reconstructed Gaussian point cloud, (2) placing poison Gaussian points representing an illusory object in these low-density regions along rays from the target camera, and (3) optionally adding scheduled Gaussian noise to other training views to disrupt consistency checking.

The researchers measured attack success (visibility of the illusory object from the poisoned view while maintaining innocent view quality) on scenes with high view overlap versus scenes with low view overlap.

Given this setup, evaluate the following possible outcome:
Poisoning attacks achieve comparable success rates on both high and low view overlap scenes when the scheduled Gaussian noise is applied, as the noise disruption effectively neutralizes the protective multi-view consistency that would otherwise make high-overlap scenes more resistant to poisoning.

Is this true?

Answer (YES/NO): NO